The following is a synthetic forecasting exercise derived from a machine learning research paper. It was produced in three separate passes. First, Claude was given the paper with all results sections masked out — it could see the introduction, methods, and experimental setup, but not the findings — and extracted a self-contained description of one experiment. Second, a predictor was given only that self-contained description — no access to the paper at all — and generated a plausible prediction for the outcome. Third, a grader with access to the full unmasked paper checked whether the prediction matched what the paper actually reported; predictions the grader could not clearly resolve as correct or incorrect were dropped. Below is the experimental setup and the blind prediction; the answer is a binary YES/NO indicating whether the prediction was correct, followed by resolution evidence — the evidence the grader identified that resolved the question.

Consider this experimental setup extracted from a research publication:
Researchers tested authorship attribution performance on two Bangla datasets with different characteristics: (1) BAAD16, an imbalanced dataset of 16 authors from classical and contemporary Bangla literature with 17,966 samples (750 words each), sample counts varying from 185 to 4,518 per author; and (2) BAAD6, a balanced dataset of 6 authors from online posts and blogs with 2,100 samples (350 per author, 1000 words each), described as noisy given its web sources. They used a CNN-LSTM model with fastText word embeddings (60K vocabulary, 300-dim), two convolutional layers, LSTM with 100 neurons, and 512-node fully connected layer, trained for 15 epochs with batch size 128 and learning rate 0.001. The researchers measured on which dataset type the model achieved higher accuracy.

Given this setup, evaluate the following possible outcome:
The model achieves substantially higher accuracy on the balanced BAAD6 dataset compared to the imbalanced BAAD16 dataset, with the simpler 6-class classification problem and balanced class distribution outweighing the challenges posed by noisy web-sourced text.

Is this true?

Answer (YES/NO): NO